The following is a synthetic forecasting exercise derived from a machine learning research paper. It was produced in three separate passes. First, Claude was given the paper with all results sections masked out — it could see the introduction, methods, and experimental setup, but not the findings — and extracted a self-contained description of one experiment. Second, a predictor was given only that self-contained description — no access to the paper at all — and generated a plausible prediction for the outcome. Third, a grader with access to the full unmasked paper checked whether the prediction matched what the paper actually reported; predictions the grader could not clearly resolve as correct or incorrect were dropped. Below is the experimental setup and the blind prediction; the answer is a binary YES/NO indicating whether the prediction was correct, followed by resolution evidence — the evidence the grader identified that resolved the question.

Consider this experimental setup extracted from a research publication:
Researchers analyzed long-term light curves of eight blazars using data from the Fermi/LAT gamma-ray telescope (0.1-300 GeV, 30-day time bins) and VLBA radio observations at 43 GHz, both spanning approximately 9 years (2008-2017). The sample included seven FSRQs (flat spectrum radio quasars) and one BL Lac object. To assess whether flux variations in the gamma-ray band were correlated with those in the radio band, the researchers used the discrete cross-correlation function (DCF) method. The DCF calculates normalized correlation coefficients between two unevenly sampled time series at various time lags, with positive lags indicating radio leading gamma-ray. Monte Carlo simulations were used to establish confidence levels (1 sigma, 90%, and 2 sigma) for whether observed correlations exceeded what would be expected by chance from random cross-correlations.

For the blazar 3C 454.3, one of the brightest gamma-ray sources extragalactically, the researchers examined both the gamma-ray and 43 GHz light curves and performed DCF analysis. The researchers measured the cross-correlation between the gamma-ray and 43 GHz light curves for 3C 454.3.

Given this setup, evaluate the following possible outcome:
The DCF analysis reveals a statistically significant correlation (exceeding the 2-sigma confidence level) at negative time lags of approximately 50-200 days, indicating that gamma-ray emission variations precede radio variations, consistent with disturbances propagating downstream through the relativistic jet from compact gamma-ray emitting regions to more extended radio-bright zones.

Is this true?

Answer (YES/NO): NO